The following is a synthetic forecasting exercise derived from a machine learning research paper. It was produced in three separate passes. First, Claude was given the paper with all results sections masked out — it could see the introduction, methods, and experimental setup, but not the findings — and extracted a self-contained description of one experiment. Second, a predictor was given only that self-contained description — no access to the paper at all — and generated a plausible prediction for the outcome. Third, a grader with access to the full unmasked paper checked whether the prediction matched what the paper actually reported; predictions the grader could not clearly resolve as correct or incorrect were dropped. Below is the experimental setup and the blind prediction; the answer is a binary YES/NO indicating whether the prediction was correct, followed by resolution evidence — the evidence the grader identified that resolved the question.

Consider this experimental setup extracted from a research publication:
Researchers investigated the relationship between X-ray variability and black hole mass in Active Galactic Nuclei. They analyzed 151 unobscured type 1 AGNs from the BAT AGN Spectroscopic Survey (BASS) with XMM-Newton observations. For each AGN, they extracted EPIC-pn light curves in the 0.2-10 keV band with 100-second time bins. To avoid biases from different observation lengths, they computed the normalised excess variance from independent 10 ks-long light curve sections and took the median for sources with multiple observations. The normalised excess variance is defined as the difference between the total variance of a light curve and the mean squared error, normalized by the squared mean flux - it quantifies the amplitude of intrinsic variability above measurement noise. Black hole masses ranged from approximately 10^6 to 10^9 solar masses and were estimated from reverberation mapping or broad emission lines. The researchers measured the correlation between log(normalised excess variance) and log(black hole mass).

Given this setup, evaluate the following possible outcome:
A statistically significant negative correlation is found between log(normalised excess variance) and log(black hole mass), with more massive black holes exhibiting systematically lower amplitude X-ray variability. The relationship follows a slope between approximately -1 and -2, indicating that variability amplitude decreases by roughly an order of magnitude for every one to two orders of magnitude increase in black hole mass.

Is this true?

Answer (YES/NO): NO